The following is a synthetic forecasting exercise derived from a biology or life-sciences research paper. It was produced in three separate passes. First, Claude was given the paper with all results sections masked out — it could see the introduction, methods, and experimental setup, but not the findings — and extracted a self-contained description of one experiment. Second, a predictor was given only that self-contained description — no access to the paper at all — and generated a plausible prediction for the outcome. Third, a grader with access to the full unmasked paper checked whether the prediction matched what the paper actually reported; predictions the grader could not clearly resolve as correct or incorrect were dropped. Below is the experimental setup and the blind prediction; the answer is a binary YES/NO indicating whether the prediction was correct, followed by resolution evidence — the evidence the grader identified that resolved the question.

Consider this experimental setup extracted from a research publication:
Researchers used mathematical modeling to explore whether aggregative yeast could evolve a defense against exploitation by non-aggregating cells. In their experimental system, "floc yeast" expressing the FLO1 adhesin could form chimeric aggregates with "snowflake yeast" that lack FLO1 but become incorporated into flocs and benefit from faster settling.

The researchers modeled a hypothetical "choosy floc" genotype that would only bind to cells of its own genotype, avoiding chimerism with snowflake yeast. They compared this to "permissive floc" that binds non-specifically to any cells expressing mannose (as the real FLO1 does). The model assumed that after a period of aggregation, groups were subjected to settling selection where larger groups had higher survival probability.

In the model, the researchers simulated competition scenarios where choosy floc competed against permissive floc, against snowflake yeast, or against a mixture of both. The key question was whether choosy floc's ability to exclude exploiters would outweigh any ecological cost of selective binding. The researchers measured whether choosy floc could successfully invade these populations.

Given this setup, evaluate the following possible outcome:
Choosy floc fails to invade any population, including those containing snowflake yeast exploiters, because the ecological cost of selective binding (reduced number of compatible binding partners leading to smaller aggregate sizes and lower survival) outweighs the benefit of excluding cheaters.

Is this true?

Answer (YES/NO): YES